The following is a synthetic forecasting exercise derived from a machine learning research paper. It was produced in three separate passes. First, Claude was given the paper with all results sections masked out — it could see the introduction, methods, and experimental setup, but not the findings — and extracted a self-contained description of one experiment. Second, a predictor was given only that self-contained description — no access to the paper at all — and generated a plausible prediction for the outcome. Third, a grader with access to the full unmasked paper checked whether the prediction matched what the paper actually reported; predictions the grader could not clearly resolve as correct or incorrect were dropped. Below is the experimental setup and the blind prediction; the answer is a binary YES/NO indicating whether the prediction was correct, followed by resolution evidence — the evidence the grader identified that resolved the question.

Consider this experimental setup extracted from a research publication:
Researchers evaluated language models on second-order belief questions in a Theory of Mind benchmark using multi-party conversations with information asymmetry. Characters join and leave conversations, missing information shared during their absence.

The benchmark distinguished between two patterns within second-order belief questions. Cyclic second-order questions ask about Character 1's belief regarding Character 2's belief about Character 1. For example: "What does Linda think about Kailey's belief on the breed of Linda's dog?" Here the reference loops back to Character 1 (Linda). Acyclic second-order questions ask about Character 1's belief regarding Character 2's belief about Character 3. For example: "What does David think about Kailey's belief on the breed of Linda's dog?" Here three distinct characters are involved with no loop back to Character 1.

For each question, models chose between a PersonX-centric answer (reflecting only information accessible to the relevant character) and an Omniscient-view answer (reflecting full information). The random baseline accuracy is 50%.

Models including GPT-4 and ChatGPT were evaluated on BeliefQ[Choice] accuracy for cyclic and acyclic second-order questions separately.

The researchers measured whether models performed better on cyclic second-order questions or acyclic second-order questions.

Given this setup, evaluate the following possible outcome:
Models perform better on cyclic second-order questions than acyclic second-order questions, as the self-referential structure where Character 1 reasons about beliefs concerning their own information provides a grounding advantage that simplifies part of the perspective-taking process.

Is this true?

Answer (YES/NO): YES